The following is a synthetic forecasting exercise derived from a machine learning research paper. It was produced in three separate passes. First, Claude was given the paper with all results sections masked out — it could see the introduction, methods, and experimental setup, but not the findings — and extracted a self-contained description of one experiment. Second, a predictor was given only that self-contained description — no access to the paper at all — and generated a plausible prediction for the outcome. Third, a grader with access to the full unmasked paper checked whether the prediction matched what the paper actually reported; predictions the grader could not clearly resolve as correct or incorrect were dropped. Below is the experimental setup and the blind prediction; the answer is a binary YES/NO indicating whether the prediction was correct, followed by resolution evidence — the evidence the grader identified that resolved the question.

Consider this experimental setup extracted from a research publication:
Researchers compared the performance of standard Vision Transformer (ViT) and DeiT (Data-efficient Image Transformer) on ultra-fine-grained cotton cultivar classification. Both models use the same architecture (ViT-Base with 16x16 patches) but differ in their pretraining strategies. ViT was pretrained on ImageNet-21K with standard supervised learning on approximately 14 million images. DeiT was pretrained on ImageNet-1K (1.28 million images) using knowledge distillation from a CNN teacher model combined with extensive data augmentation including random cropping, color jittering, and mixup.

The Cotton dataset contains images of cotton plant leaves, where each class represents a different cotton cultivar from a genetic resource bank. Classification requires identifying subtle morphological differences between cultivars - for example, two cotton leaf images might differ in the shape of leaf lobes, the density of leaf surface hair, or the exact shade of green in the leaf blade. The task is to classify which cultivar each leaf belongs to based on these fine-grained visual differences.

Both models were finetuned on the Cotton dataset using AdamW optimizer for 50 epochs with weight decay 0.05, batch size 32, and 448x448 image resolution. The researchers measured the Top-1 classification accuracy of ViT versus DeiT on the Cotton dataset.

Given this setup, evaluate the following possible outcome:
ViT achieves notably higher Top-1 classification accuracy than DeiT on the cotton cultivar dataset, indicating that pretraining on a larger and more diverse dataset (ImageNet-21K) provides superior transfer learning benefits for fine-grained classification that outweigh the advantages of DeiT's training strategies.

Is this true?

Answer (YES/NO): NO